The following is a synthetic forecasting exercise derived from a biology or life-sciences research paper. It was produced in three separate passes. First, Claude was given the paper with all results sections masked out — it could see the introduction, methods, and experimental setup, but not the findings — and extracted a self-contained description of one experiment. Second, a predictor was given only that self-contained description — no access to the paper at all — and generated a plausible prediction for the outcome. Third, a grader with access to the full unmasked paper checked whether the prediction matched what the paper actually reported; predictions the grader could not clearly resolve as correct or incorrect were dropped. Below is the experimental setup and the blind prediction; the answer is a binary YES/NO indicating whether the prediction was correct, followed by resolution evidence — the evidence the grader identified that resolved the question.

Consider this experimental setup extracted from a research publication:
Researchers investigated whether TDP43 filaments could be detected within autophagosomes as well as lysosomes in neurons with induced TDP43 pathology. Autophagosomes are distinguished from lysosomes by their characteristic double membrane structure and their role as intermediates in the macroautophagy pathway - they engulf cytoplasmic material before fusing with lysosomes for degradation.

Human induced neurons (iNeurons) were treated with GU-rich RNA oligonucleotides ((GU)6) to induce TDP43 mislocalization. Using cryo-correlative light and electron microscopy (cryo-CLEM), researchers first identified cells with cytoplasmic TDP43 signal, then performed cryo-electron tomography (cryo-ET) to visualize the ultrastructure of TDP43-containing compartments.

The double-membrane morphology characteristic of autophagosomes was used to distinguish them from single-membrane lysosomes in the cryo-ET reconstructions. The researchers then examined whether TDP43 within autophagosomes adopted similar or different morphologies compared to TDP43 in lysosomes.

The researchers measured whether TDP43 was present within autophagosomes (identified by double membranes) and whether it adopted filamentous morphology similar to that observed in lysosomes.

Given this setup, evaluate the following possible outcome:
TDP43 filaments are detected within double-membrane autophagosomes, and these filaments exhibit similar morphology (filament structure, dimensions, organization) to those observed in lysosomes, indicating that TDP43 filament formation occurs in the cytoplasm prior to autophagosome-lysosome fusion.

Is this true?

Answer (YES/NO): NO